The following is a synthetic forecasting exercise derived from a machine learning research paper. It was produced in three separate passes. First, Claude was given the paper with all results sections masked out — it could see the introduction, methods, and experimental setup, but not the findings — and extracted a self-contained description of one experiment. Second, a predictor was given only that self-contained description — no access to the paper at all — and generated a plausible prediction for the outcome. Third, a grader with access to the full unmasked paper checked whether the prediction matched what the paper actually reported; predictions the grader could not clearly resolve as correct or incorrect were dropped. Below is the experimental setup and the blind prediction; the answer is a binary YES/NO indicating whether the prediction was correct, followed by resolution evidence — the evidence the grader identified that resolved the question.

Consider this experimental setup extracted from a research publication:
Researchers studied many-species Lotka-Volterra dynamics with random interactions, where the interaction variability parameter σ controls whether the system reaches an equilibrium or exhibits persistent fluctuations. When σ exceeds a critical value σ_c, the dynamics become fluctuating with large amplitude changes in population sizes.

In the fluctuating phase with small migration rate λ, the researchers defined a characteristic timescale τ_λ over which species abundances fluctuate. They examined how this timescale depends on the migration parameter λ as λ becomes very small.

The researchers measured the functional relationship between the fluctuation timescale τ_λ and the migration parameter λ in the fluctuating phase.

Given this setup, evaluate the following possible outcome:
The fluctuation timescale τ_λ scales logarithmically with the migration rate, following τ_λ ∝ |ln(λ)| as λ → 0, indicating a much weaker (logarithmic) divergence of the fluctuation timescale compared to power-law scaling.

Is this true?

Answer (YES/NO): YES